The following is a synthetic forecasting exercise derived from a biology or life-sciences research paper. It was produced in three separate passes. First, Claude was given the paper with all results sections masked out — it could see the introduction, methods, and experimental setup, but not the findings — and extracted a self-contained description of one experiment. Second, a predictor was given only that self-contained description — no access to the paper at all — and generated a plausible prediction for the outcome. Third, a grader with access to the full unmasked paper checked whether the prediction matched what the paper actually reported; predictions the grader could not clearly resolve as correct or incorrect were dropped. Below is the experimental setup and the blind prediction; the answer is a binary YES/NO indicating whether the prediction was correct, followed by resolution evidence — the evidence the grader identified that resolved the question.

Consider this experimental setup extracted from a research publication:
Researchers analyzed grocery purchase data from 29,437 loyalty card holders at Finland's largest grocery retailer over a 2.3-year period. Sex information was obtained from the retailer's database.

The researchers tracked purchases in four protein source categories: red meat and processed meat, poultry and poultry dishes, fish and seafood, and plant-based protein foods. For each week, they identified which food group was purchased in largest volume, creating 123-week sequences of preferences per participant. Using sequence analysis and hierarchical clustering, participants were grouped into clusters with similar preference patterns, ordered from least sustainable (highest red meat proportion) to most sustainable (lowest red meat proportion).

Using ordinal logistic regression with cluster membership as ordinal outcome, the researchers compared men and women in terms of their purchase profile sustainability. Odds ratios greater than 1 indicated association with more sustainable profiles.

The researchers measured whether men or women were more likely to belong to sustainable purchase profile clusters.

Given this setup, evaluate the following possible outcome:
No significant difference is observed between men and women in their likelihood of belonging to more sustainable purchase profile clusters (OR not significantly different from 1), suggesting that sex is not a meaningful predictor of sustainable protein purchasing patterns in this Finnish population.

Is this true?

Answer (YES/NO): NO